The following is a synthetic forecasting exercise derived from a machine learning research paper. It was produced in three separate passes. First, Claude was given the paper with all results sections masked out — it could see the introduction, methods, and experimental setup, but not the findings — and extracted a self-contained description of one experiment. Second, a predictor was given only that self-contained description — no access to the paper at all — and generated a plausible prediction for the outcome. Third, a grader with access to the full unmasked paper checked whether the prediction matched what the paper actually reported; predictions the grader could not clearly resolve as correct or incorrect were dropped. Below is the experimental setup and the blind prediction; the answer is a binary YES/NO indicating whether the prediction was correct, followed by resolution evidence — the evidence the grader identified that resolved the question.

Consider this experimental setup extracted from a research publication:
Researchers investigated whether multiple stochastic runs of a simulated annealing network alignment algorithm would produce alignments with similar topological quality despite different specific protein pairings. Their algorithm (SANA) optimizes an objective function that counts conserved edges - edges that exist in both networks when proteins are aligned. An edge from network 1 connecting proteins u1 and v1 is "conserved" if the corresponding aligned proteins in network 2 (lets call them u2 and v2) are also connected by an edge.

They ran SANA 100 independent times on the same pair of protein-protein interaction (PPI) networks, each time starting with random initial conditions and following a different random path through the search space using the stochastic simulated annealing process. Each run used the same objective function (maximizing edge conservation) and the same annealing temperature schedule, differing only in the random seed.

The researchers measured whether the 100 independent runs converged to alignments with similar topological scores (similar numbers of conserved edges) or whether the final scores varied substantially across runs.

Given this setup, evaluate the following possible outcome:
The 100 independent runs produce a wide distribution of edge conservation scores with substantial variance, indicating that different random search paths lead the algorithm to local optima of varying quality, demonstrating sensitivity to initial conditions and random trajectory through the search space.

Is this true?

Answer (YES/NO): NO